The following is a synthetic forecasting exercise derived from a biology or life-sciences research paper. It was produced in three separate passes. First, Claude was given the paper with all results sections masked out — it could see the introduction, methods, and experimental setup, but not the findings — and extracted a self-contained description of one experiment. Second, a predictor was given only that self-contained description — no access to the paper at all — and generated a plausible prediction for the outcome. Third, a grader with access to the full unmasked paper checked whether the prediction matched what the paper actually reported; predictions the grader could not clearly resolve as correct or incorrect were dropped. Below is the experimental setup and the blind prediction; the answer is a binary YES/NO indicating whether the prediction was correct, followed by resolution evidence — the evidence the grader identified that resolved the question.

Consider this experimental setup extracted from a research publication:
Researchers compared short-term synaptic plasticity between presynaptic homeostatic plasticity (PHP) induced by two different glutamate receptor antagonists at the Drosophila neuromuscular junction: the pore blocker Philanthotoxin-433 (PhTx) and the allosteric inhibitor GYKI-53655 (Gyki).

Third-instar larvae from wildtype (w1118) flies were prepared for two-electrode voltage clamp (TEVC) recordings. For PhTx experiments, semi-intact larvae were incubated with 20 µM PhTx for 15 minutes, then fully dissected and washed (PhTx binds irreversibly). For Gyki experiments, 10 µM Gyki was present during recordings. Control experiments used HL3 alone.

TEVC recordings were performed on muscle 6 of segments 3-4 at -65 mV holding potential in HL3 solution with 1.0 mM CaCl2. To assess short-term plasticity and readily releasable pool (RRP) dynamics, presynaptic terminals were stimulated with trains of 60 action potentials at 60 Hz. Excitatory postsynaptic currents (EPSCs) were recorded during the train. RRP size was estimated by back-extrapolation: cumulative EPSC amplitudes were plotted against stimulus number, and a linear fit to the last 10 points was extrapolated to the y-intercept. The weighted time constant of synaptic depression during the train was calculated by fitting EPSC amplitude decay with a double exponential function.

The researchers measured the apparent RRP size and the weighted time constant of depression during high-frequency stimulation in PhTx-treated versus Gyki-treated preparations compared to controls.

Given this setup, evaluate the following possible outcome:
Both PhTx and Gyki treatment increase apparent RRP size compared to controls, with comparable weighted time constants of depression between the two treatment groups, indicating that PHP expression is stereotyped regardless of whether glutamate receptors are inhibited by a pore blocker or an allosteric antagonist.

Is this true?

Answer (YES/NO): NO